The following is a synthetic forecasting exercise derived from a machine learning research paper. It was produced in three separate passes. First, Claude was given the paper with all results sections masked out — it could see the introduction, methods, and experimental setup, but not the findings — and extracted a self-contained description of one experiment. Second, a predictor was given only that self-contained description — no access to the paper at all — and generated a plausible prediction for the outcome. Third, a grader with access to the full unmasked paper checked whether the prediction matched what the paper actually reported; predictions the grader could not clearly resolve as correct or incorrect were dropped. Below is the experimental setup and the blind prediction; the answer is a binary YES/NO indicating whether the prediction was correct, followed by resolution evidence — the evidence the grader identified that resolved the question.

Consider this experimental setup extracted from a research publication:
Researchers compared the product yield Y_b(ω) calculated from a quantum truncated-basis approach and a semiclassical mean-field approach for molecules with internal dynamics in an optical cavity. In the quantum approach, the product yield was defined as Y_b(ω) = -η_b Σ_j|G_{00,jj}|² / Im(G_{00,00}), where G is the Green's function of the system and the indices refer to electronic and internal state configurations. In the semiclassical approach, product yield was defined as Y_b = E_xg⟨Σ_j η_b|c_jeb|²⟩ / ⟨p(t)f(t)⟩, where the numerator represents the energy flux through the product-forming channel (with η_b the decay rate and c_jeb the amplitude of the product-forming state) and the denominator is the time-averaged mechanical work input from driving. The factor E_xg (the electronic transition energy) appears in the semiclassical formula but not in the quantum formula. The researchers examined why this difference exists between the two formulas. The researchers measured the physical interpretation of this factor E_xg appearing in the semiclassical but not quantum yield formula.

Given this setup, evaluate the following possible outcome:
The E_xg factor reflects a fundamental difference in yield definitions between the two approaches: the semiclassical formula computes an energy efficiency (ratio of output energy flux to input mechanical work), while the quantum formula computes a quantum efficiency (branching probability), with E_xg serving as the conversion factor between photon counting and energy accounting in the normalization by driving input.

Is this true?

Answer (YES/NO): YES